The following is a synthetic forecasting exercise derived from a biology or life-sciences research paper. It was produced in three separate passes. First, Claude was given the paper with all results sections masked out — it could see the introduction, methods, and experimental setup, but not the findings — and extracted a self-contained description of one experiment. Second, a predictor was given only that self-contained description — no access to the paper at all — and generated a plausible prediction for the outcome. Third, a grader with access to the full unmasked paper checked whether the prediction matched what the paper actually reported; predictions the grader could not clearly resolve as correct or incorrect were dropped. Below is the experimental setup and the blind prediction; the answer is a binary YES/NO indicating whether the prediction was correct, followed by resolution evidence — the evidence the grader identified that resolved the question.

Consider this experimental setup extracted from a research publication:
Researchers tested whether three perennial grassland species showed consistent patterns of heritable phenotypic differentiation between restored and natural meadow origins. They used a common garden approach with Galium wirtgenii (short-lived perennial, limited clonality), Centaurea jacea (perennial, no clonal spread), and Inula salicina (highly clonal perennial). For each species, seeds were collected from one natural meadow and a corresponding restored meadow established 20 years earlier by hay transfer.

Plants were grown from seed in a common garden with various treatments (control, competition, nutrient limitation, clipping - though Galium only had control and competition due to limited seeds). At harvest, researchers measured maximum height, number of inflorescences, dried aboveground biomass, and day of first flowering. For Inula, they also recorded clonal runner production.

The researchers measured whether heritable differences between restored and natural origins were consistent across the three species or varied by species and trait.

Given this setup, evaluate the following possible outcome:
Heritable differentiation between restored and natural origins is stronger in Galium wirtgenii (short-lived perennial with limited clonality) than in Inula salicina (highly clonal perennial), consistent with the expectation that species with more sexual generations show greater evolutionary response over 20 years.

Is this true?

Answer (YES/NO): NO